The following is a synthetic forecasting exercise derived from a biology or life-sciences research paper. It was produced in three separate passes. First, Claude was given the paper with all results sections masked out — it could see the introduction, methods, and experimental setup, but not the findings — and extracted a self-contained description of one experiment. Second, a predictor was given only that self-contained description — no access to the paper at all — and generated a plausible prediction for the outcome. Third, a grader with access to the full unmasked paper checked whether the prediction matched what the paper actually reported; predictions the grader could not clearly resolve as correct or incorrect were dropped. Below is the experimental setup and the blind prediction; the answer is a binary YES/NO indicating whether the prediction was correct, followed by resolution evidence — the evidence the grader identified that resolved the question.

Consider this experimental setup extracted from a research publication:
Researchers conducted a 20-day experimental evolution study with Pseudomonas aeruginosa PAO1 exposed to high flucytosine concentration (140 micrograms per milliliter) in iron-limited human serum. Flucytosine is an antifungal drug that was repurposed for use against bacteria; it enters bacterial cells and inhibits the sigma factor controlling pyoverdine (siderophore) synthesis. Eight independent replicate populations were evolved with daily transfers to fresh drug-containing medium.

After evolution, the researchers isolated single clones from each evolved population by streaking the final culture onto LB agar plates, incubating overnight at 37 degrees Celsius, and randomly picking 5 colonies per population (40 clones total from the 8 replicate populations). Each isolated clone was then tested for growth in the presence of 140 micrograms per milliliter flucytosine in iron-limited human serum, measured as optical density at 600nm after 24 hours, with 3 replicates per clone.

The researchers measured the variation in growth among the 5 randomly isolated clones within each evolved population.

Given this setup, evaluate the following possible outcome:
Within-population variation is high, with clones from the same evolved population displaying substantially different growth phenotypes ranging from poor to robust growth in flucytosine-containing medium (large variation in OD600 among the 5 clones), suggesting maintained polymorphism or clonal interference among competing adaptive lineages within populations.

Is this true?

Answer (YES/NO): YES